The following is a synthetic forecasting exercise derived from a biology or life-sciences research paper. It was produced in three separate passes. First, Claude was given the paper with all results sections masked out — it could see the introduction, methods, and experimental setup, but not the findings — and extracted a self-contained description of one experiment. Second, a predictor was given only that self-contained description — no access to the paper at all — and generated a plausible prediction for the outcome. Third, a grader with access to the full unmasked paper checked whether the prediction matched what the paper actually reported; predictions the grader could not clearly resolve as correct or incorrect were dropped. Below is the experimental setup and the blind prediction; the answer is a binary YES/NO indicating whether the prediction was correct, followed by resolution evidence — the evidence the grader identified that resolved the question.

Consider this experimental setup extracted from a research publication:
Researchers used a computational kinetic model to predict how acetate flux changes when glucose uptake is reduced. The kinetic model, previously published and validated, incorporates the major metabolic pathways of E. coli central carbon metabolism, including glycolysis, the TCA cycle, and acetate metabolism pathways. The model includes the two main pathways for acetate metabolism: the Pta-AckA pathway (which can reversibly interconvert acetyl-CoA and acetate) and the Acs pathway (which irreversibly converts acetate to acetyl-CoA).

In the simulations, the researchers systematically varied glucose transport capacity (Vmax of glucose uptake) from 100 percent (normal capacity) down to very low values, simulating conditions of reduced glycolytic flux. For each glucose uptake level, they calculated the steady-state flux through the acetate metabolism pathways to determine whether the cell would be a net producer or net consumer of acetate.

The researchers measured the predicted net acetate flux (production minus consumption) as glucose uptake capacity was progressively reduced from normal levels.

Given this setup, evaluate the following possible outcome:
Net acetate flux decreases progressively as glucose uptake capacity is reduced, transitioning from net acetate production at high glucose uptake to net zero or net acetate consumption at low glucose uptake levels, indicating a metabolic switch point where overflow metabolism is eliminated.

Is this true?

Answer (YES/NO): NO